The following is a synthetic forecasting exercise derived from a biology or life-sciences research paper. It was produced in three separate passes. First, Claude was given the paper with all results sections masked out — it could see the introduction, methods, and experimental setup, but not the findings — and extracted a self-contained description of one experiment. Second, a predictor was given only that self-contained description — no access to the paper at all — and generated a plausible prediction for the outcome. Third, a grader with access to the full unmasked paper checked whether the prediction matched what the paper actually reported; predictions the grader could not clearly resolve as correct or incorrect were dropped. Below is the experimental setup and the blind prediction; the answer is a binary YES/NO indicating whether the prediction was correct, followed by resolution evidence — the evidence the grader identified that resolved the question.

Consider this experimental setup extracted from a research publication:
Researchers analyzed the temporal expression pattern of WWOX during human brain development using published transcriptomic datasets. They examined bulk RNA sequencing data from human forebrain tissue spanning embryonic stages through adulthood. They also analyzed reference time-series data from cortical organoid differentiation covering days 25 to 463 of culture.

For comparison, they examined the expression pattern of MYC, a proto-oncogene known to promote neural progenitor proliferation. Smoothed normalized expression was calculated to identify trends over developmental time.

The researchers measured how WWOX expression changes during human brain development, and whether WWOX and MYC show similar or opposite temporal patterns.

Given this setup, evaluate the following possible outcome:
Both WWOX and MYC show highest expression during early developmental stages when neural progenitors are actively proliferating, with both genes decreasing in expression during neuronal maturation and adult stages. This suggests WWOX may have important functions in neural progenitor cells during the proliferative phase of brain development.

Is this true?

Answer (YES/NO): NO